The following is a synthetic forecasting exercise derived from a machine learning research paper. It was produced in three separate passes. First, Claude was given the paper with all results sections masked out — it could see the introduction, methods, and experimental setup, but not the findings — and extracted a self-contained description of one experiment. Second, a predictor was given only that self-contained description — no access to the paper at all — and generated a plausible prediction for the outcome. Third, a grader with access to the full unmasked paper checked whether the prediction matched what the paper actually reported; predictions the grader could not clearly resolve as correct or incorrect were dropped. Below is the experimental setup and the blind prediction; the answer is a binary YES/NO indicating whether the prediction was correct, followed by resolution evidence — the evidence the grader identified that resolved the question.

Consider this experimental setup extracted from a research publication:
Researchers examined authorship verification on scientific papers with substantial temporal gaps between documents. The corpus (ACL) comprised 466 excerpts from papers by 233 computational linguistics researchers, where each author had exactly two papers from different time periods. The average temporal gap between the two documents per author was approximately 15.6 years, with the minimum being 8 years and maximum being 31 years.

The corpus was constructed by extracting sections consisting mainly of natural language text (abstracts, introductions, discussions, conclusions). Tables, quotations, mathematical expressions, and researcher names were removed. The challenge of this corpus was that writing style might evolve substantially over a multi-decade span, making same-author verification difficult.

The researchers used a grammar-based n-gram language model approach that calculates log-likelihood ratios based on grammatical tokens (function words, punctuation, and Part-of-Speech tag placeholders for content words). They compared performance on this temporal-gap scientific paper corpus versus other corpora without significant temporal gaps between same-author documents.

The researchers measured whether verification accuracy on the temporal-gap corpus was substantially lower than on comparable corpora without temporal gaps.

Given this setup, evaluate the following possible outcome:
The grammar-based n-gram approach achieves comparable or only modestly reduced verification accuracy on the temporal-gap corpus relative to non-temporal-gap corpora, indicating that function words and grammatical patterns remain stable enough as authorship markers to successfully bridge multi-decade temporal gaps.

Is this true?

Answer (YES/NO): NO